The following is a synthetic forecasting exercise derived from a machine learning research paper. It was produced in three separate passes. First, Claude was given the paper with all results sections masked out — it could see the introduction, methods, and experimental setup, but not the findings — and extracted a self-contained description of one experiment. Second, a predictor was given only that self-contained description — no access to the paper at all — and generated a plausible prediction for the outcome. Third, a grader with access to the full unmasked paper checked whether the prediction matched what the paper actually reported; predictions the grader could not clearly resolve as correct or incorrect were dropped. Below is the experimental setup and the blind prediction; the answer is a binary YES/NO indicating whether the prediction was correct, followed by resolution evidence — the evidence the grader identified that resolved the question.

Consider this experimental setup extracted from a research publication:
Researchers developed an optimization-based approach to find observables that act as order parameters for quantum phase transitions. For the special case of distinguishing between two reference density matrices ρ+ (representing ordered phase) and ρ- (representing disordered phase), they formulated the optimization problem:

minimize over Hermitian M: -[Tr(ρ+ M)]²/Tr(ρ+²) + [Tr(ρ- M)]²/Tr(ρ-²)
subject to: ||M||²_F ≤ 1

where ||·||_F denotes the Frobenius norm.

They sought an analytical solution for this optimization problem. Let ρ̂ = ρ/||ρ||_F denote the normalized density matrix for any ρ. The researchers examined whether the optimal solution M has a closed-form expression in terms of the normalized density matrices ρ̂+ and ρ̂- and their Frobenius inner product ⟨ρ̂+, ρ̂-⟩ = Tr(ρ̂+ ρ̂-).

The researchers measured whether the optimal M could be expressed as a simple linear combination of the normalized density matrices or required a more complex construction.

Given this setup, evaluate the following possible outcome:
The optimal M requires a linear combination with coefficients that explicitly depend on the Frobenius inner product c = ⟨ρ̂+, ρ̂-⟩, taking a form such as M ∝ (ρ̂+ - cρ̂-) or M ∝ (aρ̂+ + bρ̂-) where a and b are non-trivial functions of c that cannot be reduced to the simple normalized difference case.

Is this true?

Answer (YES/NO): YES